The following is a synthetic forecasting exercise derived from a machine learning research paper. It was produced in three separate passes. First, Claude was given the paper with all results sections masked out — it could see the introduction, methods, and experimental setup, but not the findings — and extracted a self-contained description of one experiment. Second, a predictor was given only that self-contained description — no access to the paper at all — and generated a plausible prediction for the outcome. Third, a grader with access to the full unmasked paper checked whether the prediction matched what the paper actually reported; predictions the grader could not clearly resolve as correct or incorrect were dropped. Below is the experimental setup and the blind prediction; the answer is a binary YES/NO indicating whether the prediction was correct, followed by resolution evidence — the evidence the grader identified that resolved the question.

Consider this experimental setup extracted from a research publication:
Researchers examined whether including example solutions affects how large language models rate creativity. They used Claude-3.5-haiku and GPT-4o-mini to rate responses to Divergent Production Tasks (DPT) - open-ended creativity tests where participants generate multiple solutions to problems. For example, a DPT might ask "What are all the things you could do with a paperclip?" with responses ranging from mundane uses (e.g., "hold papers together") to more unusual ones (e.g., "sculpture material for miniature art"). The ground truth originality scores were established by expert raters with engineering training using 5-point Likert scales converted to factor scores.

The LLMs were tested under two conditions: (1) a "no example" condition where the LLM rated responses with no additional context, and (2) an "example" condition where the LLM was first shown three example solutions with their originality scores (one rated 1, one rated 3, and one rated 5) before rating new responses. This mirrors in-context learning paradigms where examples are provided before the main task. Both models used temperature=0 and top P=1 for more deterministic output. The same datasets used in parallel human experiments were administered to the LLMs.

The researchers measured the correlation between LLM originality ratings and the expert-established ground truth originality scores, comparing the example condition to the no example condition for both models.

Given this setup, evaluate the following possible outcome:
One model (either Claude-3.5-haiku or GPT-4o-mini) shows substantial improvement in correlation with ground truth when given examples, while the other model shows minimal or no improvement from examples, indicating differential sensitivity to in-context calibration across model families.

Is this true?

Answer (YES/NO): NO